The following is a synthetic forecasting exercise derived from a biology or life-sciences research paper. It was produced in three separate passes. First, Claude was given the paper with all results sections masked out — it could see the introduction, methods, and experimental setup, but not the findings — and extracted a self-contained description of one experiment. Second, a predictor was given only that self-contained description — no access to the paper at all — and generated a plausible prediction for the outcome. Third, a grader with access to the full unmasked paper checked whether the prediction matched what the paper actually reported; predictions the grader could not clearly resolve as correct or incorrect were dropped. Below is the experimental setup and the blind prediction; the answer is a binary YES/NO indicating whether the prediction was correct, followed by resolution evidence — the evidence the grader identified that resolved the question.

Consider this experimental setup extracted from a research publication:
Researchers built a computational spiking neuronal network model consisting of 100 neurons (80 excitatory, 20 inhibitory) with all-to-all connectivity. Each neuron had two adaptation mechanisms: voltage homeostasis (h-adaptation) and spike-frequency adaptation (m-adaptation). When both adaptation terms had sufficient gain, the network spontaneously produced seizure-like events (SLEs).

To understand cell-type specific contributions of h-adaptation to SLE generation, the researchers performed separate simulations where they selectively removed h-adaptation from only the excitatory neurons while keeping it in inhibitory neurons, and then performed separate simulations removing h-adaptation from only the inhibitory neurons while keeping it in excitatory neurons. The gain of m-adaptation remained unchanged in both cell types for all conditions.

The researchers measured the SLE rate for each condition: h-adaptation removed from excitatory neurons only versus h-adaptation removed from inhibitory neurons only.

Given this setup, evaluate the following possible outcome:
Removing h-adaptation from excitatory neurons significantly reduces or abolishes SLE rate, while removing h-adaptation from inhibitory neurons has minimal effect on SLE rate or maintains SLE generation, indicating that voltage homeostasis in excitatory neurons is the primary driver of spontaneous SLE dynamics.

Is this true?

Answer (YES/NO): NO